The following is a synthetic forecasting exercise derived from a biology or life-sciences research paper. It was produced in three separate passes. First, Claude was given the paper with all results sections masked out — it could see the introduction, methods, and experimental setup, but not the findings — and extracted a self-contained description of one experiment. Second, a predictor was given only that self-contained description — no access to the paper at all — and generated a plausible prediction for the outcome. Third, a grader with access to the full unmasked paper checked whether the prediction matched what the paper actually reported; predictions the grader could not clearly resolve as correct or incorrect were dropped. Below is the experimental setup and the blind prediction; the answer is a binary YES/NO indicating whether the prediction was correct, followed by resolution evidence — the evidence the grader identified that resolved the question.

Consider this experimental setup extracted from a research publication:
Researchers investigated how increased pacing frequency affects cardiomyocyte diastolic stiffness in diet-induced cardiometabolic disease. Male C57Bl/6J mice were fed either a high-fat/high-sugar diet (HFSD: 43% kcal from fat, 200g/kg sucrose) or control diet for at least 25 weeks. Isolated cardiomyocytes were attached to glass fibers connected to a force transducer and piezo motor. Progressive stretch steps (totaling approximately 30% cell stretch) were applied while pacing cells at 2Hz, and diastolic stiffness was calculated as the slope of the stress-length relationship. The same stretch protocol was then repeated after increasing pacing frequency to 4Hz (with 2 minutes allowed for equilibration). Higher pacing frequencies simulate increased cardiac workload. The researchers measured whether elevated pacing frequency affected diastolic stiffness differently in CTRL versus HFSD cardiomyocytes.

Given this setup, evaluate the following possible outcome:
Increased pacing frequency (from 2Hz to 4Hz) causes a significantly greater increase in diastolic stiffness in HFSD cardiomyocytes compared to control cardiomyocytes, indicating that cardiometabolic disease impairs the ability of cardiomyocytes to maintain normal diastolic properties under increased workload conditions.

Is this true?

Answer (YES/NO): YES